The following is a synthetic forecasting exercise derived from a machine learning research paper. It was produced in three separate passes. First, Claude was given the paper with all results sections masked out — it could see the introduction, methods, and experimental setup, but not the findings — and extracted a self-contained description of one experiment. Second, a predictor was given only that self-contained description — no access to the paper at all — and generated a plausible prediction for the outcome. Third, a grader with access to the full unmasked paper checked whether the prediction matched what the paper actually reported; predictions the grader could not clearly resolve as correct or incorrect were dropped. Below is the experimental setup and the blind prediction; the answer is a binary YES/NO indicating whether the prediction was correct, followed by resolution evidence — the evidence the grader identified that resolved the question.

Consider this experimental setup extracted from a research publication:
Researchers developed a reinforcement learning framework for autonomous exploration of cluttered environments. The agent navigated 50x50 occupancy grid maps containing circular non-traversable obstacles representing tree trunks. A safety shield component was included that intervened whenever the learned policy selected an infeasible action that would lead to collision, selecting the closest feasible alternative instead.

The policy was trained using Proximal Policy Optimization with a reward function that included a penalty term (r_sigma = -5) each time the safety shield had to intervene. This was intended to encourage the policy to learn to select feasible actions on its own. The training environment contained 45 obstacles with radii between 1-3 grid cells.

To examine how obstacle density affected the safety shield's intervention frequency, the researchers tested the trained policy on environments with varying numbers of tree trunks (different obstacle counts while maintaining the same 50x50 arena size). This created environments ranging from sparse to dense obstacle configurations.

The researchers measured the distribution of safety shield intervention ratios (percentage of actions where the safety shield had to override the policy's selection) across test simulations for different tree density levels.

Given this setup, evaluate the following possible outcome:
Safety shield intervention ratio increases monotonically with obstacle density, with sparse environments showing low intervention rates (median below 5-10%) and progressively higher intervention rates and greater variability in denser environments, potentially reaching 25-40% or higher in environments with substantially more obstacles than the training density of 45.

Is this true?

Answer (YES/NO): NO